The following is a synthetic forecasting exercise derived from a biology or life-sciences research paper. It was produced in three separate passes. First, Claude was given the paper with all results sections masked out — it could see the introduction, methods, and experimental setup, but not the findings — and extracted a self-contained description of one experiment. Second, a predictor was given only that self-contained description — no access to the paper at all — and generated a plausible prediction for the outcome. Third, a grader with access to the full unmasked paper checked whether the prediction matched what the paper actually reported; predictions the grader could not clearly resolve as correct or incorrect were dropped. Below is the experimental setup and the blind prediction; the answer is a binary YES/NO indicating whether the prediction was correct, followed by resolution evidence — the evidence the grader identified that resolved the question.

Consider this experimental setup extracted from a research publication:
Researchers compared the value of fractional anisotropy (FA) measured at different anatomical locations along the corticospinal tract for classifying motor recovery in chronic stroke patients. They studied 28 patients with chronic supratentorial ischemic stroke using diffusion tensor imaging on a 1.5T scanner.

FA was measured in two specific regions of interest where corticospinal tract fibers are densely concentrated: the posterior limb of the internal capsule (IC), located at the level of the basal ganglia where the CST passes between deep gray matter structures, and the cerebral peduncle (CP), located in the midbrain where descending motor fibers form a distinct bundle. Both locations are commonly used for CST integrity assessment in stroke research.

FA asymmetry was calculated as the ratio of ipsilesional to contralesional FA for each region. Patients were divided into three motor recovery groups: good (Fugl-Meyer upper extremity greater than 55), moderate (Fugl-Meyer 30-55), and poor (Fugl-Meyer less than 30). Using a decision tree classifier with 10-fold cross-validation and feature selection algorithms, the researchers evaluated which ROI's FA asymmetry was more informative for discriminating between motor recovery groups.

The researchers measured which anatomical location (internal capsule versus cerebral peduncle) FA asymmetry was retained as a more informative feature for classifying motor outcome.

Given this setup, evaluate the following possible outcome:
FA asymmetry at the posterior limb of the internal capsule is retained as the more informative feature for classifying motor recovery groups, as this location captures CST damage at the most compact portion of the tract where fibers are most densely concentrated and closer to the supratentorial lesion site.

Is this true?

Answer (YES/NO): YES